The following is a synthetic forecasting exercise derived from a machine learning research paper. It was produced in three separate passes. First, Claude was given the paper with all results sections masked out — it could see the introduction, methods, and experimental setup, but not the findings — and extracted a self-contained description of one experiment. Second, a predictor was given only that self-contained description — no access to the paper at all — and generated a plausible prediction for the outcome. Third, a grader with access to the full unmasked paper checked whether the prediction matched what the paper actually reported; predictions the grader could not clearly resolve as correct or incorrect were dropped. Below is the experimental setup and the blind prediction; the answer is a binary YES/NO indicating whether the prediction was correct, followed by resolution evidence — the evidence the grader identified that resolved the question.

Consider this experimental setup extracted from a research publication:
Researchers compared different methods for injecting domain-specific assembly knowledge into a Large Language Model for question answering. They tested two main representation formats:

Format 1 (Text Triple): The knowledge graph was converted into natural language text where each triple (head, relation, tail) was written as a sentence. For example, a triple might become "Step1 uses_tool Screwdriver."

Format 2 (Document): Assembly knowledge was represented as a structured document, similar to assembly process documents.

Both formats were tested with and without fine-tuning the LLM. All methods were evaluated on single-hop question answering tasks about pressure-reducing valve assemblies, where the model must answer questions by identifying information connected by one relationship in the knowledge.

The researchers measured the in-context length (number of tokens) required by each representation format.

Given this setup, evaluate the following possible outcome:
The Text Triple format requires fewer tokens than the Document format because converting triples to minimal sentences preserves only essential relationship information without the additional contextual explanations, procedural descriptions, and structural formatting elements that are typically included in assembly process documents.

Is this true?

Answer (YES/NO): NO